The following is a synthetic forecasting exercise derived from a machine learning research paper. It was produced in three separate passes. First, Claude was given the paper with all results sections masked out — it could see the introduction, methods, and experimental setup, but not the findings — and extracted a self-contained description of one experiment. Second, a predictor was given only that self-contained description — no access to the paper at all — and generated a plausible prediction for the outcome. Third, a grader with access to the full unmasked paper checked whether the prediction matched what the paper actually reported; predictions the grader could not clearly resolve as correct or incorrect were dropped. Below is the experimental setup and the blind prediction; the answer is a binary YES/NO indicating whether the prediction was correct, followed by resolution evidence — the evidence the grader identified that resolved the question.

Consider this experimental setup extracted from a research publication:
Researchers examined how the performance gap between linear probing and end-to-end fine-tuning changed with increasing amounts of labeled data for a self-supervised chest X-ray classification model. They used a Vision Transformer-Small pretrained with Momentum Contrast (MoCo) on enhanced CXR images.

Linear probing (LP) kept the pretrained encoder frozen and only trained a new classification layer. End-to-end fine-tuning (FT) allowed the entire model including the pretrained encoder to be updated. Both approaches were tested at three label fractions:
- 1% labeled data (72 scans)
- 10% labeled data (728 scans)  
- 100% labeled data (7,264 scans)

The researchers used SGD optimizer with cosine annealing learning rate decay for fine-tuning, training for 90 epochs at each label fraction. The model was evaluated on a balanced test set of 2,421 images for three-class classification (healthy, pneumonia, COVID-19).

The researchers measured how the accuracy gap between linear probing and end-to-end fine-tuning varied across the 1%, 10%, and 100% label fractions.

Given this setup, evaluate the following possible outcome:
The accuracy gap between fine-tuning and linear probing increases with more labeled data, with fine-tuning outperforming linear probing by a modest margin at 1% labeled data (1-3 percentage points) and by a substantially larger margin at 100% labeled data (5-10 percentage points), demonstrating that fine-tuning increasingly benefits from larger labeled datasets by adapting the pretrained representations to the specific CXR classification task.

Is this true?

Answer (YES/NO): NO